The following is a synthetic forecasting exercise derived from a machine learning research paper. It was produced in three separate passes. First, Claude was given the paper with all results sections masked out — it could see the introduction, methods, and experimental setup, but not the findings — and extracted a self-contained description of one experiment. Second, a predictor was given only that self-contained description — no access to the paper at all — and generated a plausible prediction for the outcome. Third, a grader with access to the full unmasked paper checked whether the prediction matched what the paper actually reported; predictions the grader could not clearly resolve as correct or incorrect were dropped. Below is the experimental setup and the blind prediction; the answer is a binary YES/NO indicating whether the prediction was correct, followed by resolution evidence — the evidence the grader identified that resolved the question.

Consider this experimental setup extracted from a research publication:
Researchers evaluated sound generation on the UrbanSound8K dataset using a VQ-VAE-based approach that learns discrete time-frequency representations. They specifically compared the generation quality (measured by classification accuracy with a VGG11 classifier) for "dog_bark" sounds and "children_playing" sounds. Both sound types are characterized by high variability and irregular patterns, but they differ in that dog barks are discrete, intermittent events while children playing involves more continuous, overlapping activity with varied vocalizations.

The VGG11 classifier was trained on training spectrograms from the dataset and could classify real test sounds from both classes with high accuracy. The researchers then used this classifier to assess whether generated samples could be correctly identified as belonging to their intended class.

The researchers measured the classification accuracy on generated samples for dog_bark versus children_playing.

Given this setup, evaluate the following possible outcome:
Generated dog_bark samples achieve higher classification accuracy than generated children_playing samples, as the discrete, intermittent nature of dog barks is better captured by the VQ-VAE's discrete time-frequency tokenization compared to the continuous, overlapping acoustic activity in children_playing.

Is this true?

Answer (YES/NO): YES